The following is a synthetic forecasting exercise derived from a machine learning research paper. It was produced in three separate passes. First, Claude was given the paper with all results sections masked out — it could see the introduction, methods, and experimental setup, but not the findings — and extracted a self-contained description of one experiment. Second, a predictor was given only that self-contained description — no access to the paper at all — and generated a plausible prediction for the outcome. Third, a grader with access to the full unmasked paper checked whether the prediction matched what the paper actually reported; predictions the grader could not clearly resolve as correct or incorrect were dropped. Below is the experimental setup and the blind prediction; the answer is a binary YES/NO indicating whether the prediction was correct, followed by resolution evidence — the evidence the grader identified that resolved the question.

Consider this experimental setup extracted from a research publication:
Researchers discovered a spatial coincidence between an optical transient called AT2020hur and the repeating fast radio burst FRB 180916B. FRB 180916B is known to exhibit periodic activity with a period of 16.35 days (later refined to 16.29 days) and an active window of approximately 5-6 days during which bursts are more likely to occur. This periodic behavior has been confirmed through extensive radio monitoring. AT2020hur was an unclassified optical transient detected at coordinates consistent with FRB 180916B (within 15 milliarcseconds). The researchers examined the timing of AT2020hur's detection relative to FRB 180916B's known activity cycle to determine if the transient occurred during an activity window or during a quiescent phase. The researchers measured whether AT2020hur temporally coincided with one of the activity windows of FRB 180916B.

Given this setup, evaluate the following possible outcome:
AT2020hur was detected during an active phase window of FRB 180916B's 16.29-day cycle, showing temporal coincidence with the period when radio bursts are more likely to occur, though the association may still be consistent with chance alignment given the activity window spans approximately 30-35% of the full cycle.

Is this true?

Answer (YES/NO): NO